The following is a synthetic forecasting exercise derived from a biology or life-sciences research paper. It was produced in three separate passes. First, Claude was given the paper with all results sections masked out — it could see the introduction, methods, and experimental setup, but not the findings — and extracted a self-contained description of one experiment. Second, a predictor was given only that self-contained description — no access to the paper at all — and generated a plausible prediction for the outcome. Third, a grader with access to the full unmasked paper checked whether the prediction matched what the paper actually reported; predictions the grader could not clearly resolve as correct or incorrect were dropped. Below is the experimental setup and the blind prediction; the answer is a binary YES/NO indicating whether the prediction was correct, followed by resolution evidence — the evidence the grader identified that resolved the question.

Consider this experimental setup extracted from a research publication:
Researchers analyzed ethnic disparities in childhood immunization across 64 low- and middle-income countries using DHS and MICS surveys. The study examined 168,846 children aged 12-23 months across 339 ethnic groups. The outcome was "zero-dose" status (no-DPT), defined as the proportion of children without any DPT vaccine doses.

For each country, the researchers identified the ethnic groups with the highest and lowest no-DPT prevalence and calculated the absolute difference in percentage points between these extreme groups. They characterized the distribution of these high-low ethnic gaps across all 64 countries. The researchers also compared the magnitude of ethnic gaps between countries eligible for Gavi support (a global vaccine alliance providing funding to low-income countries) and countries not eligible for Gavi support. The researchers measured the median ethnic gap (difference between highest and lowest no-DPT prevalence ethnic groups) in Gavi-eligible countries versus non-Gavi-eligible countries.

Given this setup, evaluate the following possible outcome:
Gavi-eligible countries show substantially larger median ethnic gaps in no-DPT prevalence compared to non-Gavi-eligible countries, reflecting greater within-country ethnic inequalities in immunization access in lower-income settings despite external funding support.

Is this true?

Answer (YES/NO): YES